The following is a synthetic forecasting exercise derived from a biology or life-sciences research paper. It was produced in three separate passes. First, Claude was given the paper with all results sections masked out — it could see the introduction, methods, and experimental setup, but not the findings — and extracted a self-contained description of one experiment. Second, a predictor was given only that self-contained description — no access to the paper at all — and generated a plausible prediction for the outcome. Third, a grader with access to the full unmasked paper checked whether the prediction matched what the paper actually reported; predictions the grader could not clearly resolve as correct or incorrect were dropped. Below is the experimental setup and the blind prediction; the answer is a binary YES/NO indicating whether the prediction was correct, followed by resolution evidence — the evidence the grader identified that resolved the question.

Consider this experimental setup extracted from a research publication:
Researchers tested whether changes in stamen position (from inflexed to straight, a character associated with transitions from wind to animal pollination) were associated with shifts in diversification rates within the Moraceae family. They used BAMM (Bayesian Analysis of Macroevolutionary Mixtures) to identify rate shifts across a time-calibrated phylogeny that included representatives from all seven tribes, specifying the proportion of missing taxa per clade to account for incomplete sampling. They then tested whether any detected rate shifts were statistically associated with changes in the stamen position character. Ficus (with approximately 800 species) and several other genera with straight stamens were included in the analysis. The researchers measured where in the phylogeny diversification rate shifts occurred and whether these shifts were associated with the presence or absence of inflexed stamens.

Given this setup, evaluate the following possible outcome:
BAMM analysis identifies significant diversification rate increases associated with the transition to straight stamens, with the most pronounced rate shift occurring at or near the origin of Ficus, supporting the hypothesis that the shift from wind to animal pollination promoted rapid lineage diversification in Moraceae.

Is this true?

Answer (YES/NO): NO